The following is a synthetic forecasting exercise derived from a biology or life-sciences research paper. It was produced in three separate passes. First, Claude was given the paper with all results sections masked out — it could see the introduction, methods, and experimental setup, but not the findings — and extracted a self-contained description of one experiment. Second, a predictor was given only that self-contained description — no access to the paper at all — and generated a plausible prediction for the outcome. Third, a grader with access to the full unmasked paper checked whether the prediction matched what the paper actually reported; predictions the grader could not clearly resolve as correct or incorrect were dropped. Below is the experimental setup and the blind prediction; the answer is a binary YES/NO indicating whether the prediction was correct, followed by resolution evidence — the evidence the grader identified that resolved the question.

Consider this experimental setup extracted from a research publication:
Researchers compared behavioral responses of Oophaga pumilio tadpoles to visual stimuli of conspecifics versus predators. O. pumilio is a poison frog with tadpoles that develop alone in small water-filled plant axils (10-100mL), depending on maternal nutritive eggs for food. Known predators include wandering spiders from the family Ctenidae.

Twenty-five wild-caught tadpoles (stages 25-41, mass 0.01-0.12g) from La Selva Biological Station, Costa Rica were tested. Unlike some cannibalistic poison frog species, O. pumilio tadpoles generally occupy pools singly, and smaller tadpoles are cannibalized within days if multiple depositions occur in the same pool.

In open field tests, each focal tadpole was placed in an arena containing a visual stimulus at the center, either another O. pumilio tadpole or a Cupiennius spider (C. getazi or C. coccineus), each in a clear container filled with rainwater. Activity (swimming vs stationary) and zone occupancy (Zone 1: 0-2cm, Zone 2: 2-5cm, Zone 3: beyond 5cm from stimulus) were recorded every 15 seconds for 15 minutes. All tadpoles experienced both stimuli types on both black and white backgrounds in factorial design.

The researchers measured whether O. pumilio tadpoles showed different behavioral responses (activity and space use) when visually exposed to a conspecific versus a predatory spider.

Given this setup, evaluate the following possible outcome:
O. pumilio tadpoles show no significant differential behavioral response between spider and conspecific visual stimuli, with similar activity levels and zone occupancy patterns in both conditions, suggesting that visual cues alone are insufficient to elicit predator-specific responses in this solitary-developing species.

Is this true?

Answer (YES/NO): YES